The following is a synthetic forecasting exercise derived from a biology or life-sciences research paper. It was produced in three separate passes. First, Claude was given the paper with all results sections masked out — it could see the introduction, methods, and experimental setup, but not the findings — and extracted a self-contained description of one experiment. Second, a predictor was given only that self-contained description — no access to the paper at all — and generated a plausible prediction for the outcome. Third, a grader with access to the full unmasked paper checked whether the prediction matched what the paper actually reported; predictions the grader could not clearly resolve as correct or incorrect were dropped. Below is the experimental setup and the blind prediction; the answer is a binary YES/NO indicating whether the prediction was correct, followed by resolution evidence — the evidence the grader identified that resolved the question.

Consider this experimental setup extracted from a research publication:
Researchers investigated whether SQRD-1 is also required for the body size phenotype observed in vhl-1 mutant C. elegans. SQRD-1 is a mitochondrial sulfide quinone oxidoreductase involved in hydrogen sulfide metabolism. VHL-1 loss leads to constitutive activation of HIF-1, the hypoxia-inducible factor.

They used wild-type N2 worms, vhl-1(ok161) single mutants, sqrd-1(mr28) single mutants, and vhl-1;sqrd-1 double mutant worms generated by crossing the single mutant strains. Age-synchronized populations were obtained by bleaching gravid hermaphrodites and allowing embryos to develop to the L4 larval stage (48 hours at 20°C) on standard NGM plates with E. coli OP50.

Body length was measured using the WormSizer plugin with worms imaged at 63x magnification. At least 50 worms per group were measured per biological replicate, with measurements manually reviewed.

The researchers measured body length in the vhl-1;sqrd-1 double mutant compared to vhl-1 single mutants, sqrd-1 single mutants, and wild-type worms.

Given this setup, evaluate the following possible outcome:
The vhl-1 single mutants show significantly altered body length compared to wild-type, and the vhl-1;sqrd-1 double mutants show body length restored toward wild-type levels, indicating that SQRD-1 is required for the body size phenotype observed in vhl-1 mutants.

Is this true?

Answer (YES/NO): YES